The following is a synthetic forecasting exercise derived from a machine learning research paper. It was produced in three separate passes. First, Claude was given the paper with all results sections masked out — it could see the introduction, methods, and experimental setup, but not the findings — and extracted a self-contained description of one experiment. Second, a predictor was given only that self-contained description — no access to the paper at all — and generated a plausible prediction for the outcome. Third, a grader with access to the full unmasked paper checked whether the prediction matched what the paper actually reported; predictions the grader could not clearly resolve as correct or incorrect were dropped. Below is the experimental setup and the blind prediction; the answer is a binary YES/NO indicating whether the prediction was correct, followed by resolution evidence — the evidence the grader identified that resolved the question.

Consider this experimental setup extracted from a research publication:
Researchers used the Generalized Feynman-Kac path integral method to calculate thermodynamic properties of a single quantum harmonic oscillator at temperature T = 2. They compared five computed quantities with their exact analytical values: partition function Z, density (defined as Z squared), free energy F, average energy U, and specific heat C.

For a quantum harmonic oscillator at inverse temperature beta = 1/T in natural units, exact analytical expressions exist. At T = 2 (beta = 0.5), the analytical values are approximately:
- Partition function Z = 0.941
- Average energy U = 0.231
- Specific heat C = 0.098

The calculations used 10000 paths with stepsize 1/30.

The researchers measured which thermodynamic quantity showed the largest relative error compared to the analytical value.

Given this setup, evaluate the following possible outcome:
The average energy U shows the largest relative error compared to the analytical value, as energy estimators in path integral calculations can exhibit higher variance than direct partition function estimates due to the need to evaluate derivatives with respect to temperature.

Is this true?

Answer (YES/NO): NO